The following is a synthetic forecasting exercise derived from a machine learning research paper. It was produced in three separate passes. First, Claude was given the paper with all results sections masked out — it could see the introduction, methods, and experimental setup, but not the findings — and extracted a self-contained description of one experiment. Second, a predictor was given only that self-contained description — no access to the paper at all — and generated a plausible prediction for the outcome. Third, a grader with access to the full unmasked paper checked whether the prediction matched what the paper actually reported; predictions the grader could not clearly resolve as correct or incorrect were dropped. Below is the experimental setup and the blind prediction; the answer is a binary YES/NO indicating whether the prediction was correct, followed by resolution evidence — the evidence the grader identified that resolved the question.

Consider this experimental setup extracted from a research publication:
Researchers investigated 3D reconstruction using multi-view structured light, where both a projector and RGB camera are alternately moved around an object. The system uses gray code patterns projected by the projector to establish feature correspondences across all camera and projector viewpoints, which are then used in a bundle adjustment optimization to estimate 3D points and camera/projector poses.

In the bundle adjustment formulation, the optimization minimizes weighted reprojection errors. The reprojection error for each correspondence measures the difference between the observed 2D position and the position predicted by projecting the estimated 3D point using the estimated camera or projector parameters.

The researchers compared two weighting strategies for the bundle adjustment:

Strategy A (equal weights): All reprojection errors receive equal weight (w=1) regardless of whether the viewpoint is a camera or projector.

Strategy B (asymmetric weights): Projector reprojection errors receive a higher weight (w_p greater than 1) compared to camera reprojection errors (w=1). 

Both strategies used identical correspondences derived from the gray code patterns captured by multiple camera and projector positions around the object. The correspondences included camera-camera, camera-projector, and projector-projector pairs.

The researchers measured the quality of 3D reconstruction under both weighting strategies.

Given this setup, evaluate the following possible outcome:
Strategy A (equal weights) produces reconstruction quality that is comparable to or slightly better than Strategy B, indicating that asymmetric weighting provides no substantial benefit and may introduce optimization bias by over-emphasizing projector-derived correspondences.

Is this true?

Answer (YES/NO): NO